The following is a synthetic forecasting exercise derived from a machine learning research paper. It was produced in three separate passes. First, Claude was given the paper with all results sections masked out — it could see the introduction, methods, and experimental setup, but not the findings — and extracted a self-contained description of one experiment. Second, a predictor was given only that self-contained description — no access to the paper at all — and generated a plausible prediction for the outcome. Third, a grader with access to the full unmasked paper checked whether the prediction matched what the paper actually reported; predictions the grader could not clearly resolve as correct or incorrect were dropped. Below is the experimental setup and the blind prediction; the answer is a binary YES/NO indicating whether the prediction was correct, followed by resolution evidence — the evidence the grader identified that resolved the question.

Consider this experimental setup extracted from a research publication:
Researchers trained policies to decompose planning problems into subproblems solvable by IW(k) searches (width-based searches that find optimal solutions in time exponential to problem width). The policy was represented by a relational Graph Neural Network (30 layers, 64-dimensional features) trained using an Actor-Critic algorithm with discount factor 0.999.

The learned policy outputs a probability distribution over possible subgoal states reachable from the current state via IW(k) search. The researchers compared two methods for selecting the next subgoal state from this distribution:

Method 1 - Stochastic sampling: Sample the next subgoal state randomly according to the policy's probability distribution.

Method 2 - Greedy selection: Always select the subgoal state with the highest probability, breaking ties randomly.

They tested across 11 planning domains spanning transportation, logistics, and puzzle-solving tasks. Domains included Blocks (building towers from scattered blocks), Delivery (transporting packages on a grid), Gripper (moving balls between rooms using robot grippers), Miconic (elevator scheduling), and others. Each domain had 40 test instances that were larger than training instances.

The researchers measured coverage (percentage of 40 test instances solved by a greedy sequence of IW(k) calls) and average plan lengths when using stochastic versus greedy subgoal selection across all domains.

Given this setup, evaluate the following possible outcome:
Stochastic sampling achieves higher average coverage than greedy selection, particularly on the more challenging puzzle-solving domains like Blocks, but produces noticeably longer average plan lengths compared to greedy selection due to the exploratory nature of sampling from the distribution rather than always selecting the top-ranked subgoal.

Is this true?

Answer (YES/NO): NO